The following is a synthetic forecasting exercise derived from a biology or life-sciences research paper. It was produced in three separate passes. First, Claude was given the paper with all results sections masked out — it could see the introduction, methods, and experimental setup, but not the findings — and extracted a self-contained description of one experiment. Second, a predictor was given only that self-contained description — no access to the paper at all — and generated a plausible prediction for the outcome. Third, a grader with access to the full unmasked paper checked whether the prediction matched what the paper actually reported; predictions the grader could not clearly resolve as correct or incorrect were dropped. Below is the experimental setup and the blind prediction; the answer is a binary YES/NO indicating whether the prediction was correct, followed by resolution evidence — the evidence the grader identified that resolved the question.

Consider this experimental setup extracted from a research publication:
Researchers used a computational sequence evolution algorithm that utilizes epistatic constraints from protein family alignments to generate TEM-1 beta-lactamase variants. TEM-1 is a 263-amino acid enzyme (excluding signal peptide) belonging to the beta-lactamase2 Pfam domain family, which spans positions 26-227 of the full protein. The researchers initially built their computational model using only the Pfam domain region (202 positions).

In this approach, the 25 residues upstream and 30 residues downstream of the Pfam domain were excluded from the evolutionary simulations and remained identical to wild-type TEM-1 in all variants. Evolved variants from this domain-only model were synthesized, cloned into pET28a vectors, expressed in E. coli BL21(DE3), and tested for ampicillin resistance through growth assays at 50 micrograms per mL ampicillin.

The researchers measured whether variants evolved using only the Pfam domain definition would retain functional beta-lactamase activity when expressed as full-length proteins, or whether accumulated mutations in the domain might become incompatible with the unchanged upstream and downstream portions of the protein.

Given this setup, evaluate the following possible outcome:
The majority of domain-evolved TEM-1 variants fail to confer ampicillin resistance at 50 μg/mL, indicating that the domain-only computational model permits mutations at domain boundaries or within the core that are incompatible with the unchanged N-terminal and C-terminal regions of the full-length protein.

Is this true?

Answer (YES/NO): YES